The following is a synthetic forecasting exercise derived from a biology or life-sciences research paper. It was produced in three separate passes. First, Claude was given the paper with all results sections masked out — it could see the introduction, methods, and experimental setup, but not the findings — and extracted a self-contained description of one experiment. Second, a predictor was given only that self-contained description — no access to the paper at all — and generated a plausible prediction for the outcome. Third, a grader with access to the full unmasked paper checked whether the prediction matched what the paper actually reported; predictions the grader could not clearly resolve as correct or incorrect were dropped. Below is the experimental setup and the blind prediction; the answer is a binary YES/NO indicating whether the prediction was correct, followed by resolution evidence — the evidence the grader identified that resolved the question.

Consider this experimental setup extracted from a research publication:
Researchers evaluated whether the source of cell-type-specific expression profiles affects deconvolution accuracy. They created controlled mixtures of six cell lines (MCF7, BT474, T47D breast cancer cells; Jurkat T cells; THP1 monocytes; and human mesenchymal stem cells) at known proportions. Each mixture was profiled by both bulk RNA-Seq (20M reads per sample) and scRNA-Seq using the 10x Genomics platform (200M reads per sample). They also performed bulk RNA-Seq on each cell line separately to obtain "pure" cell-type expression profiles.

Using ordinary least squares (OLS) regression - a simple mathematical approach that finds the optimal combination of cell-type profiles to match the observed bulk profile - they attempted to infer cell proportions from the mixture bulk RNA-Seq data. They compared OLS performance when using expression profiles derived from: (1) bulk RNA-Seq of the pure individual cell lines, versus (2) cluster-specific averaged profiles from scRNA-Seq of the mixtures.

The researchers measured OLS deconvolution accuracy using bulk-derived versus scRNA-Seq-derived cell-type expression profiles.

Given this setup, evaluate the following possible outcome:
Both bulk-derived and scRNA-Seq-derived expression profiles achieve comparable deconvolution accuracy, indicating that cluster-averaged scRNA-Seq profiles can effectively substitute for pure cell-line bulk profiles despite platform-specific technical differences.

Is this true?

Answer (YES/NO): NO